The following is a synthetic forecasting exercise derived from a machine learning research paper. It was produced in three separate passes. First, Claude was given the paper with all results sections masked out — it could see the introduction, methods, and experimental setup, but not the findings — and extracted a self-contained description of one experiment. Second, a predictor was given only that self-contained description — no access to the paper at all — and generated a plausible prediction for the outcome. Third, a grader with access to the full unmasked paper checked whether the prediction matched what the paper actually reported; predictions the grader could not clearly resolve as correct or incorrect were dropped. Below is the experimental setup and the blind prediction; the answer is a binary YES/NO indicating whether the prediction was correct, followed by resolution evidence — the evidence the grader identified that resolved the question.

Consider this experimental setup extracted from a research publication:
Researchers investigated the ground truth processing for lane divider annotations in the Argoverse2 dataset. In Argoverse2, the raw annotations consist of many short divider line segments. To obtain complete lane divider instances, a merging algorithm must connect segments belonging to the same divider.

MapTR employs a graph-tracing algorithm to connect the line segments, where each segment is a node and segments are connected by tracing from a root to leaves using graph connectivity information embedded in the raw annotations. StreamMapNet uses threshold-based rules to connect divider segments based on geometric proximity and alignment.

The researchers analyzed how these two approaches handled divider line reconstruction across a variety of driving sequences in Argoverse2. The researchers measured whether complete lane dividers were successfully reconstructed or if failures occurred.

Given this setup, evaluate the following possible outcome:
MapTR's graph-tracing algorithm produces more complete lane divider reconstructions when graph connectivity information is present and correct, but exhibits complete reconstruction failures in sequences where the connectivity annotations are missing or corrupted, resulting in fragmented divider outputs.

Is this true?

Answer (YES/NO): NO